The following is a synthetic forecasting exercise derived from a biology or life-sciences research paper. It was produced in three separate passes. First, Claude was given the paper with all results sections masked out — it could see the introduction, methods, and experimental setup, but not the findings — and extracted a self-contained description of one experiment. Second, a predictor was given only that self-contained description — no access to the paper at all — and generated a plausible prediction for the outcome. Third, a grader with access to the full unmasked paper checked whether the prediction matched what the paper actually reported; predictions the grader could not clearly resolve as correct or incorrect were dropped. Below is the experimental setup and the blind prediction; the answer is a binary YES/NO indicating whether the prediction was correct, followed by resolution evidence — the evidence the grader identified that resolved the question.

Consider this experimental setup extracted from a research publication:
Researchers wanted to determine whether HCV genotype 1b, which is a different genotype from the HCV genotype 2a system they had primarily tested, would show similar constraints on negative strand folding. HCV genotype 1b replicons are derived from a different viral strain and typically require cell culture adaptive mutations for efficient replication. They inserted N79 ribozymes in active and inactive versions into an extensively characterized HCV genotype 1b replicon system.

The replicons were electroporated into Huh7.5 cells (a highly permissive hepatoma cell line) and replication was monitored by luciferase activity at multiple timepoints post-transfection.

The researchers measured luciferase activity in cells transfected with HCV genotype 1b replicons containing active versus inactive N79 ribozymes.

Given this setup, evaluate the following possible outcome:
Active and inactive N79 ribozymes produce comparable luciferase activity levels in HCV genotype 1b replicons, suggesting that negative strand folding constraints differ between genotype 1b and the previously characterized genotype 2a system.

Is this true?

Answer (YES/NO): NO